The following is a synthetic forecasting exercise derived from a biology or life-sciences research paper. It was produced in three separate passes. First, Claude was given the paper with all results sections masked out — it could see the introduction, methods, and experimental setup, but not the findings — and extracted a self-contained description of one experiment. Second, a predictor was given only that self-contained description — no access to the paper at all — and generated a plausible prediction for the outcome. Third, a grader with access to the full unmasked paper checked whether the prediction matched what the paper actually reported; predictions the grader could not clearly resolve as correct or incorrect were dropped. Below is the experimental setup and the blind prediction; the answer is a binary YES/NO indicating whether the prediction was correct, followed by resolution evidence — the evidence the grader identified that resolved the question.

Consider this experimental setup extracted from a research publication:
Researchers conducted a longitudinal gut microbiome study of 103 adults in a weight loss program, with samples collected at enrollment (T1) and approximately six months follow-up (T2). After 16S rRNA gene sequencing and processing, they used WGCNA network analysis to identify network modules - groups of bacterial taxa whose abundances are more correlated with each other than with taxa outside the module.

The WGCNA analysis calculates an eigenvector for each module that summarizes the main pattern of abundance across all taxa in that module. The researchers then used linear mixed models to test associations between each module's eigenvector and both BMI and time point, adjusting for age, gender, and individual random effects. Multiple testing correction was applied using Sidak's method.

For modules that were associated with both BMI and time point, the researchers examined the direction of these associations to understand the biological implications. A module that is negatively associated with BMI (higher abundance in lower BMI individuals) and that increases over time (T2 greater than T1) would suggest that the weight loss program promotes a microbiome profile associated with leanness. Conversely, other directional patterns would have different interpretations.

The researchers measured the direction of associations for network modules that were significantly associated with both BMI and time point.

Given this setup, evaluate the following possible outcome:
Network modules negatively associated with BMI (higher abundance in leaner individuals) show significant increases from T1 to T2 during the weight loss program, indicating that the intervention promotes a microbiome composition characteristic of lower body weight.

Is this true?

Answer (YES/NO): NO